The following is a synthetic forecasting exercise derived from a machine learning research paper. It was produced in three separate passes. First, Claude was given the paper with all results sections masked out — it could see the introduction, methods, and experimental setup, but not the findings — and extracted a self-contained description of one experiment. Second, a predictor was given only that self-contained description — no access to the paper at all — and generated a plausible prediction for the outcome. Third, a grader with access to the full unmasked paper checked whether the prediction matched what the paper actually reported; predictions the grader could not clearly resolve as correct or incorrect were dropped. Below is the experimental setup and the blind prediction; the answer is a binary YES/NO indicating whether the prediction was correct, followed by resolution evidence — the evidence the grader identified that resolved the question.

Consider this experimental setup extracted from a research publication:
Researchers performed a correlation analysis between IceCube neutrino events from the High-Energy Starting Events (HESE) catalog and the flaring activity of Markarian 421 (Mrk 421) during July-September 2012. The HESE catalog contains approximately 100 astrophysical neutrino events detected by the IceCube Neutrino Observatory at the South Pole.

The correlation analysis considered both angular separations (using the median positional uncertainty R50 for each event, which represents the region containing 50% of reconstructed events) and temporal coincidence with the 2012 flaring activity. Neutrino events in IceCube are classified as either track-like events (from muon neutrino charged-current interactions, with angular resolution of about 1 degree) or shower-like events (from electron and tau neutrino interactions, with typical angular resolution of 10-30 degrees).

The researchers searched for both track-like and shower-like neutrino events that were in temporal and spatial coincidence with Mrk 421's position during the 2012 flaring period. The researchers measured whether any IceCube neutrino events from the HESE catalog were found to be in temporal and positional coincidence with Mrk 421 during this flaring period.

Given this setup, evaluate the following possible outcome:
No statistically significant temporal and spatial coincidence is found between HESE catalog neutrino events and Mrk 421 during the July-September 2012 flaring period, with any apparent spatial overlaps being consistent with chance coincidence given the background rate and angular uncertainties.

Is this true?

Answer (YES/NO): NO